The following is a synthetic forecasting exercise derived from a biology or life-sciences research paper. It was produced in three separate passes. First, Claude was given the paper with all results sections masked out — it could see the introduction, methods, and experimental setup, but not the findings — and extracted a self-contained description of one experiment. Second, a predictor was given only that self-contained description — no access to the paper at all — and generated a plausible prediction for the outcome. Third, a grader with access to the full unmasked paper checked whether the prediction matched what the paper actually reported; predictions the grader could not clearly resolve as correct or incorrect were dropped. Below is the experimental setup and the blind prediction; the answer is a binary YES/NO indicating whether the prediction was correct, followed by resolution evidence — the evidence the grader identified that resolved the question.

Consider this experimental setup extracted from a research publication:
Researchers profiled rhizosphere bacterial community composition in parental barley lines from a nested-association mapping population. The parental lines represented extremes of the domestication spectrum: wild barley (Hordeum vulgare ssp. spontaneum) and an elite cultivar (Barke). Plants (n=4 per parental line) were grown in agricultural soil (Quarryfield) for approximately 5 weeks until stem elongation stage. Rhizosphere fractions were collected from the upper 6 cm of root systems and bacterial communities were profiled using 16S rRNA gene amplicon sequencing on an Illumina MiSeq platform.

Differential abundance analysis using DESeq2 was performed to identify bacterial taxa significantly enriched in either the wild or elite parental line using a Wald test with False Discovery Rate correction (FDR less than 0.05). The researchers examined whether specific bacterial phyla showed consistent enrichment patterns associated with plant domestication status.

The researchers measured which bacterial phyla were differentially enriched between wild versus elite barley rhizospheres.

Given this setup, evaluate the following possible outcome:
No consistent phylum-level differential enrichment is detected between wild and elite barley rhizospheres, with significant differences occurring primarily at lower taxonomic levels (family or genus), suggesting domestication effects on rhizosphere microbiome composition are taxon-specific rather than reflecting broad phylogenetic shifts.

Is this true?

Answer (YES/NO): NO